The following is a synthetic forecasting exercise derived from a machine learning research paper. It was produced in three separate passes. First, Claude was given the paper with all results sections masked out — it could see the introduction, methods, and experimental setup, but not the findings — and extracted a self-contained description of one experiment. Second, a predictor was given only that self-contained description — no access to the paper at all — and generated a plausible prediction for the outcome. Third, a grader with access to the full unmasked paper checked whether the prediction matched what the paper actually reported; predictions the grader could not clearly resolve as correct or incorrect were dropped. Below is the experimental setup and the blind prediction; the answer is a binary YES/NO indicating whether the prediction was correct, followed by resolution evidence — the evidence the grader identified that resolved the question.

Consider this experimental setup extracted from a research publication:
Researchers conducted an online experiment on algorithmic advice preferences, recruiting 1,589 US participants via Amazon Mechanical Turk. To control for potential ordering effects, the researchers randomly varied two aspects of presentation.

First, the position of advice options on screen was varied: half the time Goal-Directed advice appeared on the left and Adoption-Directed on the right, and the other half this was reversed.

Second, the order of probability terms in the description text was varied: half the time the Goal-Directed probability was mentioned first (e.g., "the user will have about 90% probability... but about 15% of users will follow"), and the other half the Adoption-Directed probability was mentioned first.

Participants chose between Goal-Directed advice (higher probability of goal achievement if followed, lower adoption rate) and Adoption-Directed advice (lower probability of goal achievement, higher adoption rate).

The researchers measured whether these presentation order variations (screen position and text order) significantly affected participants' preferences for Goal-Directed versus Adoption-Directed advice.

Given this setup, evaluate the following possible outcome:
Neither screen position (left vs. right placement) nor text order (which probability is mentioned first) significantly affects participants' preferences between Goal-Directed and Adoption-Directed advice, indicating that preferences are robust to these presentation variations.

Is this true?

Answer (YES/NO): YES